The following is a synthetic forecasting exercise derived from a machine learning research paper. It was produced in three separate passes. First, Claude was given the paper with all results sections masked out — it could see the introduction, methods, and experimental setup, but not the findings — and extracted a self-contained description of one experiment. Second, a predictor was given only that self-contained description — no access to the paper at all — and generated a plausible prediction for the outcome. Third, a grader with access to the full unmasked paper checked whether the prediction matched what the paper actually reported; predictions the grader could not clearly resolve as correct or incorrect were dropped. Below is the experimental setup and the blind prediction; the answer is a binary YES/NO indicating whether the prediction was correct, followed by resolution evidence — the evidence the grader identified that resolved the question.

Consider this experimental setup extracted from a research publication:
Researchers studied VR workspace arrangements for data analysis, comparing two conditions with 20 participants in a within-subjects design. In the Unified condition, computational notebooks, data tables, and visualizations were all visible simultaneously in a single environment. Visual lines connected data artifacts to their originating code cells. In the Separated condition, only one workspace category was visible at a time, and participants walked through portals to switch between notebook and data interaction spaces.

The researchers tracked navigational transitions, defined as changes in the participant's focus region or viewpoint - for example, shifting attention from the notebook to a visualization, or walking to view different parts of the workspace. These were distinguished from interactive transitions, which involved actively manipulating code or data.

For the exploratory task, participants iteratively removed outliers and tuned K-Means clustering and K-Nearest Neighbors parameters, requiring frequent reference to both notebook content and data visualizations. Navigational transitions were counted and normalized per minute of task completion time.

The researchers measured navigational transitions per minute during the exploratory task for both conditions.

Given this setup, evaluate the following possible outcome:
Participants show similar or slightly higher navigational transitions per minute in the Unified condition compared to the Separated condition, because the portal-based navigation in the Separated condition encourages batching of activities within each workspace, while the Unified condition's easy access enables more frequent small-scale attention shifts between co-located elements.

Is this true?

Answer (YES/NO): NO